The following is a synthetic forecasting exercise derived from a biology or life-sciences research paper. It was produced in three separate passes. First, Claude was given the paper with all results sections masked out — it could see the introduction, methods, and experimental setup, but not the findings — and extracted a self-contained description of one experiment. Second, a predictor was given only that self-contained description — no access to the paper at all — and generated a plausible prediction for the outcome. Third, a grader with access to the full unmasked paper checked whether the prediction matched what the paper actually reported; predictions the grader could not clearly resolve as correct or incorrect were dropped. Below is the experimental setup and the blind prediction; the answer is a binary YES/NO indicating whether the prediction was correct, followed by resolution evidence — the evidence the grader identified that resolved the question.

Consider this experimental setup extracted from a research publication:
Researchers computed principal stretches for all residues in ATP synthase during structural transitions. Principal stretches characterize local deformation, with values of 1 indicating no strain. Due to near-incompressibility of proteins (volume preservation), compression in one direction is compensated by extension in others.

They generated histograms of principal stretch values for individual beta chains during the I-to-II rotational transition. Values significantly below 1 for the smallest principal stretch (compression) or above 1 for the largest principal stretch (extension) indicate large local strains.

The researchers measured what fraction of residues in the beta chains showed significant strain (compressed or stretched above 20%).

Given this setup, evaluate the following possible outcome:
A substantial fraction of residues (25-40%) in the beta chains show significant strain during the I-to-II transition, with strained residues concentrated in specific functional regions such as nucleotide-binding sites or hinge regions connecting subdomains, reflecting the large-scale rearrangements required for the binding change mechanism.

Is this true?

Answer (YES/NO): NO